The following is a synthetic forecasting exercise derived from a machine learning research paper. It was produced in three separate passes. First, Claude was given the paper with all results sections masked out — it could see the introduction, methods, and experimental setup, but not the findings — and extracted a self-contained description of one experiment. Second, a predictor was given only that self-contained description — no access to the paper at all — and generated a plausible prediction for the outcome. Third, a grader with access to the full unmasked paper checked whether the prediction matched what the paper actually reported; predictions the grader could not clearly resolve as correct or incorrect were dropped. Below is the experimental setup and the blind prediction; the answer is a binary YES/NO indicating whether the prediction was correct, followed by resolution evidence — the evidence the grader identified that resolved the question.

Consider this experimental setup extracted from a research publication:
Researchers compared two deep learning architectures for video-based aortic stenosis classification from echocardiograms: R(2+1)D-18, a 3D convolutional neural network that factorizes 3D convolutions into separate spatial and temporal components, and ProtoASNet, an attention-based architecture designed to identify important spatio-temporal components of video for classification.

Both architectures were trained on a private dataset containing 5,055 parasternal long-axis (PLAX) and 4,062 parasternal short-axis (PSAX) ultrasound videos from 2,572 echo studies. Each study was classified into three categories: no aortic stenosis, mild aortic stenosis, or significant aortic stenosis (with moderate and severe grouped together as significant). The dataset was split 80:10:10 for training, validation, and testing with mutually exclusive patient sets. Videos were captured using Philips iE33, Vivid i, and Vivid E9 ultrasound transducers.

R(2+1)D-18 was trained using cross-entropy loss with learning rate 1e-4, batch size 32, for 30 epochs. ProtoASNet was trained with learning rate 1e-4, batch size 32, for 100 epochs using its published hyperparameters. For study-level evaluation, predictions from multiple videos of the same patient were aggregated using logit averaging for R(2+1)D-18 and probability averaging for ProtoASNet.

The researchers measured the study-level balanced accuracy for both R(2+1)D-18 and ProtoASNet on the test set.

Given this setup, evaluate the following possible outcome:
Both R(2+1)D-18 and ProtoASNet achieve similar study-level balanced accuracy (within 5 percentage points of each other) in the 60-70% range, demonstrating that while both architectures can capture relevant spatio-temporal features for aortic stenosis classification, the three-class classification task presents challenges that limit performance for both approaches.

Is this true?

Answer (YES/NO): NO